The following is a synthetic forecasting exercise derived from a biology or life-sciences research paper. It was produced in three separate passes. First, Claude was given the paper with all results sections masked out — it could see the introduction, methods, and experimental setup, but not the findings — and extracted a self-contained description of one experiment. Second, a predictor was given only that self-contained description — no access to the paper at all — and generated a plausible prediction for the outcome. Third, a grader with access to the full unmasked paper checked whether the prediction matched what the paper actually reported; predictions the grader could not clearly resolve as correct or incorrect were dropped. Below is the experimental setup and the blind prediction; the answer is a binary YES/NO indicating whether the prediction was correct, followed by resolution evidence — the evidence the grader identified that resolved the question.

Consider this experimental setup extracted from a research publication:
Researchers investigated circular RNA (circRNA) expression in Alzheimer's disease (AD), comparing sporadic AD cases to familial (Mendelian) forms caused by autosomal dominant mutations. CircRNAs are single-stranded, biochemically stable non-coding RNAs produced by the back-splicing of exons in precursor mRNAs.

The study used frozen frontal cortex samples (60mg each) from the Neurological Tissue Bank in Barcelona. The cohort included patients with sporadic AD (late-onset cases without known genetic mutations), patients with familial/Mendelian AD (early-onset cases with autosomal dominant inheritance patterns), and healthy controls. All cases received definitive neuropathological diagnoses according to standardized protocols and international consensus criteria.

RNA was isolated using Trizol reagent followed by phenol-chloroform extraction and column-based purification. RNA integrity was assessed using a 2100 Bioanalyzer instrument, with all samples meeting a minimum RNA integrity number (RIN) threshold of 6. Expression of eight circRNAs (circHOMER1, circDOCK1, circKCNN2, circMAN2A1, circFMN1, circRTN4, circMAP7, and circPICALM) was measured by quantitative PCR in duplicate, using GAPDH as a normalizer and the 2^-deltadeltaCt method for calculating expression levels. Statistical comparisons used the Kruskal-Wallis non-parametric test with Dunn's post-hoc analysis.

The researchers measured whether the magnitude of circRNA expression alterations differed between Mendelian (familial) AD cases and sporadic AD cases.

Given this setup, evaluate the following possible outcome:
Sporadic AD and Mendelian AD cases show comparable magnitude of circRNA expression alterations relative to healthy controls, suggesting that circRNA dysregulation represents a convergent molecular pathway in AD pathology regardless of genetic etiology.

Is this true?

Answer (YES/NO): NO